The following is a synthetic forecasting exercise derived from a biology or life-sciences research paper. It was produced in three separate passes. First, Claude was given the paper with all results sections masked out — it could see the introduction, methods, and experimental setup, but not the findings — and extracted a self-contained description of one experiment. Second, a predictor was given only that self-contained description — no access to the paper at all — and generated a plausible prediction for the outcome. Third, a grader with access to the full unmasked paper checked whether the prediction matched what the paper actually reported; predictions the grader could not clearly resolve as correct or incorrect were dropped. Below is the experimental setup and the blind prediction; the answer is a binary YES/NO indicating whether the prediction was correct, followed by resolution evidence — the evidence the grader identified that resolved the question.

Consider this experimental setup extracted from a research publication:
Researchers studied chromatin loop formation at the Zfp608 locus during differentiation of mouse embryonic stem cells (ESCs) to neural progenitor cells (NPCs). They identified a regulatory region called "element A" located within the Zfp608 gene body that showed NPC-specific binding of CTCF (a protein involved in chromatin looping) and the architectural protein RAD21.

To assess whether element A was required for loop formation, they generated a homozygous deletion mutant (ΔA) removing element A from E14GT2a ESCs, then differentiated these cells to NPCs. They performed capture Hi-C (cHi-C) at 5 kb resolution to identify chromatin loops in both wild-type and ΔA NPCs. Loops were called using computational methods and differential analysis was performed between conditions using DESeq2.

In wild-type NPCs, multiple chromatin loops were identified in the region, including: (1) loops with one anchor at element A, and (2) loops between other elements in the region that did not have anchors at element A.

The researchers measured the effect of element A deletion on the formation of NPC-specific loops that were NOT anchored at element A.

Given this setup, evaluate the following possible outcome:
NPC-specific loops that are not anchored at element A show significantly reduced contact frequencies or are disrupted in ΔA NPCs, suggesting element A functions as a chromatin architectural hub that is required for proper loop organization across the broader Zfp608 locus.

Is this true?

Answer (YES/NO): YES